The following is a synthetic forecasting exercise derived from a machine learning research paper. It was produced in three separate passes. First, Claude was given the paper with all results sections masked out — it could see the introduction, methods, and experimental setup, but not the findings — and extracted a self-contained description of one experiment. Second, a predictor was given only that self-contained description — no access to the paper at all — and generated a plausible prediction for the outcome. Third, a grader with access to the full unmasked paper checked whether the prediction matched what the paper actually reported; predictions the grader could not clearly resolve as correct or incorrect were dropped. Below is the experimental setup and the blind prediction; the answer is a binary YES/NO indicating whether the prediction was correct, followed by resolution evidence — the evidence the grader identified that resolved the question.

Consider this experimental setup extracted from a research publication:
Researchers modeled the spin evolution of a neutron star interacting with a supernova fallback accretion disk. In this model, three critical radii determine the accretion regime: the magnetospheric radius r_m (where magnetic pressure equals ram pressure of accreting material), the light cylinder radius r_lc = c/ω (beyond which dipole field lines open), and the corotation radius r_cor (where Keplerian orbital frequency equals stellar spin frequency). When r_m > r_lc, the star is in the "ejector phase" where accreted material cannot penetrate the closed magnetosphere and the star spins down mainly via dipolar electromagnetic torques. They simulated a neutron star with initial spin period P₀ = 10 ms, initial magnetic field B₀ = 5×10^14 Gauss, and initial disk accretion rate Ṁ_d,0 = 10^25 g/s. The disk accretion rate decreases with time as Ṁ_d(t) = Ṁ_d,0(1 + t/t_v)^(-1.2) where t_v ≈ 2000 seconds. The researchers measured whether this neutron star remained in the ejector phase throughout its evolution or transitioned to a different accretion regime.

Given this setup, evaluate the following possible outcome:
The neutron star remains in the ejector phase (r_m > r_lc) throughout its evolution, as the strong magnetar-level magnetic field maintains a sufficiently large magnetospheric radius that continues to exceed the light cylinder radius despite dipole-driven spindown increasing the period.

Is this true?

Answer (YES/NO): NO